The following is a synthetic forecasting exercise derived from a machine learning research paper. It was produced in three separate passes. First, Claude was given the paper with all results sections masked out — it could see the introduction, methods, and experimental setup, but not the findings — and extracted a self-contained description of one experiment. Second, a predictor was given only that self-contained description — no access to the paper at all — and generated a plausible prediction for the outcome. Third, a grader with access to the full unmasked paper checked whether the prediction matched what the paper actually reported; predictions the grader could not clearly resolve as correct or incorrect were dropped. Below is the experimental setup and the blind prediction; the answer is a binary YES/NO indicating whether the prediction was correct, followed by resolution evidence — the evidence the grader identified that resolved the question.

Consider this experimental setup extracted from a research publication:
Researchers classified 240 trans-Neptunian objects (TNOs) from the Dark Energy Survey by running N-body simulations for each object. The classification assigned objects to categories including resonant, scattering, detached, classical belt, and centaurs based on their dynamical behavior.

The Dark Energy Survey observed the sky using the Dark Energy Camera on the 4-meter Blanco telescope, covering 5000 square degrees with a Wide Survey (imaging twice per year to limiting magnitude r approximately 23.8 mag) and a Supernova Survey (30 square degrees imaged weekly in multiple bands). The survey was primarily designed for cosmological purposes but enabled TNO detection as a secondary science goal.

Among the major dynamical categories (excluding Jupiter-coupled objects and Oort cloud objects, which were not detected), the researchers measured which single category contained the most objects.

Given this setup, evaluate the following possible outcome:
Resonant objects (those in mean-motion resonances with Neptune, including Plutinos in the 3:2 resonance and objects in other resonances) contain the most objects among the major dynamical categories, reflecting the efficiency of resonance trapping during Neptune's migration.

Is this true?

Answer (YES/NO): NO